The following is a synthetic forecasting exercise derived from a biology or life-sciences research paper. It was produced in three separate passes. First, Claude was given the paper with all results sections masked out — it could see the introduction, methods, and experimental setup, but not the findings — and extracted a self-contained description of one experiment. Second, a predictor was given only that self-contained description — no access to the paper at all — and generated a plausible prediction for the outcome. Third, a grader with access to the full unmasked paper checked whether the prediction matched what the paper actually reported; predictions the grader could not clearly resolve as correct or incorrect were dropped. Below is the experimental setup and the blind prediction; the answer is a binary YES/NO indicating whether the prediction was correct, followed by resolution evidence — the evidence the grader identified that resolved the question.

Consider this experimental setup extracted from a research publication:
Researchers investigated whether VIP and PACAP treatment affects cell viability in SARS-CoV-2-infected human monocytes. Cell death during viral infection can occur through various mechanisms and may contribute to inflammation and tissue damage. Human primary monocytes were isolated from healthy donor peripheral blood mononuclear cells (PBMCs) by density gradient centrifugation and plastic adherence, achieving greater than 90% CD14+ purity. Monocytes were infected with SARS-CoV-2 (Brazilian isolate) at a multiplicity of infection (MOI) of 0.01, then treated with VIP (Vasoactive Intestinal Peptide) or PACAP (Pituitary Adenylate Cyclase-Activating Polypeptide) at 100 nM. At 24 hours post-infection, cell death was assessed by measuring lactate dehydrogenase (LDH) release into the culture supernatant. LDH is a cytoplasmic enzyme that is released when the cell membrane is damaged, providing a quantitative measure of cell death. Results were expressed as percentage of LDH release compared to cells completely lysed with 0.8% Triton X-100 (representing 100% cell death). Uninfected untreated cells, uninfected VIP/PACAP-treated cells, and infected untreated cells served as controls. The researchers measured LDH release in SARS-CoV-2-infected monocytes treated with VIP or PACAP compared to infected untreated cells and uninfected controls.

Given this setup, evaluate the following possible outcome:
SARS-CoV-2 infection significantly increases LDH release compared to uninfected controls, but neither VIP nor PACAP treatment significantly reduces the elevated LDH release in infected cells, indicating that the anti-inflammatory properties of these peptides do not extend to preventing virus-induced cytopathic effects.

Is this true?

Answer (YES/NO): NO